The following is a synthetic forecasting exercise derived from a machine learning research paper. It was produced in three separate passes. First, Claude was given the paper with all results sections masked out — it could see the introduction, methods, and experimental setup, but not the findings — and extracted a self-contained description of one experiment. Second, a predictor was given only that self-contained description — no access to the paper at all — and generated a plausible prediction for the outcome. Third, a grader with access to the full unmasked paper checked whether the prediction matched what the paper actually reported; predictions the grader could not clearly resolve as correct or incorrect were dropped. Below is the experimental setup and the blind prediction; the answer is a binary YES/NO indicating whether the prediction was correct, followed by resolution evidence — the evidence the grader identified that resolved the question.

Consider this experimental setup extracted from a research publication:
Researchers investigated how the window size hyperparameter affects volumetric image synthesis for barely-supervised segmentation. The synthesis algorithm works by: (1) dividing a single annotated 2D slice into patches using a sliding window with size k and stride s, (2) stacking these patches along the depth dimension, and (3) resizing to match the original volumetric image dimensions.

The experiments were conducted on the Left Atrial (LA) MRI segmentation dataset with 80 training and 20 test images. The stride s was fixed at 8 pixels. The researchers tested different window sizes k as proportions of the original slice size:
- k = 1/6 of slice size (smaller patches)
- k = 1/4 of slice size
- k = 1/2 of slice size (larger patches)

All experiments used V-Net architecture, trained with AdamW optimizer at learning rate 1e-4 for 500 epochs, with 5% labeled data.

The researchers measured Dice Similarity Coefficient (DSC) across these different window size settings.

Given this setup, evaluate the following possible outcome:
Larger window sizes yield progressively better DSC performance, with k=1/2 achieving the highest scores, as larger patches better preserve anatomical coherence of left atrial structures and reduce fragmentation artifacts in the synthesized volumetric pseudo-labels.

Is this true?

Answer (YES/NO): NO